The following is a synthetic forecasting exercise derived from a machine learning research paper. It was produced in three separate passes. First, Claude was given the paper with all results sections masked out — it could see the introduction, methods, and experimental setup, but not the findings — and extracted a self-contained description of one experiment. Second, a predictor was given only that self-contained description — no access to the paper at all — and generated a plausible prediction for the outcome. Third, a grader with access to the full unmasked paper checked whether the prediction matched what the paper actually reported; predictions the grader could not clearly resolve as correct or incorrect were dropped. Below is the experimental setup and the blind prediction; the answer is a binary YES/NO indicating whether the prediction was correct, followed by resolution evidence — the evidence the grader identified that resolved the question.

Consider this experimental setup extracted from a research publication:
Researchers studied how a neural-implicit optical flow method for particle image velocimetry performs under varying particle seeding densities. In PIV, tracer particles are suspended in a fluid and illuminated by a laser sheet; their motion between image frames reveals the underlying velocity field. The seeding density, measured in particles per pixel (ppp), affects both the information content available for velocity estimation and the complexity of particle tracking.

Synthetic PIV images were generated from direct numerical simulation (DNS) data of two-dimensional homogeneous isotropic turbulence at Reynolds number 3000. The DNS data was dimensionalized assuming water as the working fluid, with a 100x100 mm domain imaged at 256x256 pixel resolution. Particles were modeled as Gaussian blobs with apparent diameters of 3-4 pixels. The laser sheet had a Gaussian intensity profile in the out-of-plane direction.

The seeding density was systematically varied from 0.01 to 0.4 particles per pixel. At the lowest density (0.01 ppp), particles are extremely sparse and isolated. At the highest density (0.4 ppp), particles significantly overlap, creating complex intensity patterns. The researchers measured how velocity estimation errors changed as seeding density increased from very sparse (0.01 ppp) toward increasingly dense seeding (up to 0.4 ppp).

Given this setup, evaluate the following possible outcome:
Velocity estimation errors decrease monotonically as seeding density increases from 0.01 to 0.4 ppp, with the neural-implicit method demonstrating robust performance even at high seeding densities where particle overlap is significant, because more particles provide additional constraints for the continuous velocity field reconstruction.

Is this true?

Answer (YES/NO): NO